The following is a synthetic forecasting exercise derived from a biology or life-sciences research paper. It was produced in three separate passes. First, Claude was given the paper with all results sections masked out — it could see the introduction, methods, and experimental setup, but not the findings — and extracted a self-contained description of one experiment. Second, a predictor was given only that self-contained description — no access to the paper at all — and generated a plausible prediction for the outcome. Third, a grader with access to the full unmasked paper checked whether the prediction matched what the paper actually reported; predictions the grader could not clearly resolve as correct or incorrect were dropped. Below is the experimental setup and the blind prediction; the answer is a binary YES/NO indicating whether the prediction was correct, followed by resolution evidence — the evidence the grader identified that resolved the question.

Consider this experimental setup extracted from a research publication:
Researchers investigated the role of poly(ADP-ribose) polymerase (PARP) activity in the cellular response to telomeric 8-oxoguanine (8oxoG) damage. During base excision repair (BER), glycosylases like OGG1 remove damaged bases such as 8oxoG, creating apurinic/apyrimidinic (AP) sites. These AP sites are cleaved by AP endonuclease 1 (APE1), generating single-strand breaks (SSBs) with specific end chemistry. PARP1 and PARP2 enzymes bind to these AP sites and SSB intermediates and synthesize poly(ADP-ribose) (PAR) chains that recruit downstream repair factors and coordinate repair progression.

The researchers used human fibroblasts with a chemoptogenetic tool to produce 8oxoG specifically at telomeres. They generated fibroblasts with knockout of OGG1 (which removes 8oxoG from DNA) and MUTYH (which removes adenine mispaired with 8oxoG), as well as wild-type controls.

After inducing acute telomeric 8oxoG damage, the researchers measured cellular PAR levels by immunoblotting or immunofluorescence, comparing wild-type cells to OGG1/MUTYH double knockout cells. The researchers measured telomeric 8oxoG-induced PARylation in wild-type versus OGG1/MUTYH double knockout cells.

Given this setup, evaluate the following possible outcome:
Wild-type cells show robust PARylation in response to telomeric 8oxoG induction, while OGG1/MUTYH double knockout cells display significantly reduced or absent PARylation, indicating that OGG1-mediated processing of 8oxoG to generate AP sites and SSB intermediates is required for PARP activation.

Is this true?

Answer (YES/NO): YES